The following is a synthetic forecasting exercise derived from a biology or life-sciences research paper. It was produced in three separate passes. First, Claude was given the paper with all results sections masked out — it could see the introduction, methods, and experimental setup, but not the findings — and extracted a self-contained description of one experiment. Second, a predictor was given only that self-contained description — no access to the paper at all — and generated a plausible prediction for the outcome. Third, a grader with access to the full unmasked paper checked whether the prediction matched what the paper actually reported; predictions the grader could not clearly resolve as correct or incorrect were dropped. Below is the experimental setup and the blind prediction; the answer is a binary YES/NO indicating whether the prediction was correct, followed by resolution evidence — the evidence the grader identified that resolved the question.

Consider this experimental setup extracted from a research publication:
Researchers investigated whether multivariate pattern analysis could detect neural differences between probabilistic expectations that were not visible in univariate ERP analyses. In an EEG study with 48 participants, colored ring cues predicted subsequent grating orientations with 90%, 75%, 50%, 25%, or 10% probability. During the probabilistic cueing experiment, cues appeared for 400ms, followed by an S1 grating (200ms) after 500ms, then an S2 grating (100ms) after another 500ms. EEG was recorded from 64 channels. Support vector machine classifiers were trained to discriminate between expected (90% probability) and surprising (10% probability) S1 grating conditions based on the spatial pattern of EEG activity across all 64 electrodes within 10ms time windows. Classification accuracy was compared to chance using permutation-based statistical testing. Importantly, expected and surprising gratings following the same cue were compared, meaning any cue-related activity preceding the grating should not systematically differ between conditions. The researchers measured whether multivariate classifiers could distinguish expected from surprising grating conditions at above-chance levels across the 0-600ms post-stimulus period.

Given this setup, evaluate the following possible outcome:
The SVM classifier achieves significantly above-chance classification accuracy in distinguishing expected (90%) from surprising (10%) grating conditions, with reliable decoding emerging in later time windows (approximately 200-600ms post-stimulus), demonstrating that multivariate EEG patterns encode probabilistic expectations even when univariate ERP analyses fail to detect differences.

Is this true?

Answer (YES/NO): NO